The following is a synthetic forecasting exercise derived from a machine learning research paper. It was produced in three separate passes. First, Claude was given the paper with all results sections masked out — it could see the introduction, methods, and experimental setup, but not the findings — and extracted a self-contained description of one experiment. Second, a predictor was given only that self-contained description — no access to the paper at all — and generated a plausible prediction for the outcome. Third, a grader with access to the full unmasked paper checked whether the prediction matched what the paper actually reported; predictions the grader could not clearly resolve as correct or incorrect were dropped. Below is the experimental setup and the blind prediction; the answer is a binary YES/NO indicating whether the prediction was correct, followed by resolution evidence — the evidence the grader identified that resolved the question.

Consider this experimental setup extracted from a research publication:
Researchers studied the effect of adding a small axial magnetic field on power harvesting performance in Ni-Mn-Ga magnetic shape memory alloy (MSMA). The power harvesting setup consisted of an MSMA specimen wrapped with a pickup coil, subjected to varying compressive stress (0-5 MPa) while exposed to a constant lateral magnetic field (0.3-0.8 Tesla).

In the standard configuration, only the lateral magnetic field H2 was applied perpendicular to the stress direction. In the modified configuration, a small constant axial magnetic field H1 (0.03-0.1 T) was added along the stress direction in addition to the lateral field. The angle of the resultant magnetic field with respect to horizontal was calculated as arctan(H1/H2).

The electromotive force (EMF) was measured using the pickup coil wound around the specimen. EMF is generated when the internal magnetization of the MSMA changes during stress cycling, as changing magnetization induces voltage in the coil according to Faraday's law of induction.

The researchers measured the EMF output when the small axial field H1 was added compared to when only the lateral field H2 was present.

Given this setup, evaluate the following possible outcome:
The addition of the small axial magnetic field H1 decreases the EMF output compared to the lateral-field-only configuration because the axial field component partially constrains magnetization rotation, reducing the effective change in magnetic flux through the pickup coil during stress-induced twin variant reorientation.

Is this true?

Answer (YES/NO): NO